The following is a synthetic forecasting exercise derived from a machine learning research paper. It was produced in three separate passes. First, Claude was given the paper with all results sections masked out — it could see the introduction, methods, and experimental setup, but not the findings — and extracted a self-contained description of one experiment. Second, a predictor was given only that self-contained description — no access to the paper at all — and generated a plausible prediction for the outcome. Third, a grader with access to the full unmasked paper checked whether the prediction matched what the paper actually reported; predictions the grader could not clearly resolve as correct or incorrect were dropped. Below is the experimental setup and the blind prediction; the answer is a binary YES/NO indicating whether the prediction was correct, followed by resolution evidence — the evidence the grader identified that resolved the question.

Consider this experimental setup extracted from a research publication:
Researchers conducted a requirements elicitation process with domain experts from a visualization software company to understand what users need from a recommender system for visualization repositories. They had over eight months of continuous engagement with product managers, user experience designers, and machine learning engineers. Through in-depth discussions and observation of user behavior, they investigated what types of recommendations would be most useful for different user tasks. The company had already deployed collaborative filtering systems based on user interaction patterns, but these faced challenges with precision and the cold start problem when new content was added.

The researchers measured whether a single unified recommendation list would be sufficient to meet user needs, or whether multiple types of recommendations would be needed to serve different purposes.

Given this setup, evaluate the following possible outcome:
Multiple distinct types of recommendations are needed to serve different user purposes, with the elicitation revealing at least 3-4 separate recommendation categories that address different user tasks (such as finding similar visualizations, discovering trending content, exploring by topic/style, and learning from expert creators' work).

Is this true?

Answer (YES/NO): NO